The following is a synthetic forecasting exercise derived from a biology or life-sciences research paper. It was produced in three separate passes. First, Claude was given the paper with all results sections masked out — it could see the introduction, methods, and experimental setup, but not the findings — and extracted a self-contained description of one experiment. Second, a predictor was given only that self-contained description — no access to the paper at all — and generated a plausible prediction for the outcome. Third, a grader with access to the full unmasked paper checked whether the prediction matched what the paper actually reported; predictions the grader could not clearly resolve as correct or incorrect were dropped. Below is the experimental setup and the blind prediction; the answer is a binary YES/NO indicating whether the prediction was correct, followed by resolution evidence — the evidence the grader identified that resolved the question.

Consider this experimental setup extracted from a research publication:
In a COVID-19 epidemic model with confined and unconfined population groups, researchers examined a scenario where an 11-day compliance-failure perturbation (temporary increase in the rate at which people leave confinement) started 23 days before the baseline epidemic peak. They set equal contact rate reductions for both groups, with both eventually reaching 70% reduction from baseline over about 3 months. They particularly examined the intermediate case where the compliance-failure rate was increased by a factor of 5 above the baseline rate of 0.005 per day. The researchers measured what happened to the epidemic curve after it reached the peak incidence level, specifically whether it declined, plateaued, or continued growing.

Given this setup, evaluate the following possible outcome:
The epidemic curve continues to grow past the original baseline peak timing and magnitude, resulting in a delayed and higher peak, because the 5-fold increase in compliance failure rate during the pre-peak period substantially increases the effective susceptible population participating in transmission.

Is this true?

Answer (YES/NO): NO